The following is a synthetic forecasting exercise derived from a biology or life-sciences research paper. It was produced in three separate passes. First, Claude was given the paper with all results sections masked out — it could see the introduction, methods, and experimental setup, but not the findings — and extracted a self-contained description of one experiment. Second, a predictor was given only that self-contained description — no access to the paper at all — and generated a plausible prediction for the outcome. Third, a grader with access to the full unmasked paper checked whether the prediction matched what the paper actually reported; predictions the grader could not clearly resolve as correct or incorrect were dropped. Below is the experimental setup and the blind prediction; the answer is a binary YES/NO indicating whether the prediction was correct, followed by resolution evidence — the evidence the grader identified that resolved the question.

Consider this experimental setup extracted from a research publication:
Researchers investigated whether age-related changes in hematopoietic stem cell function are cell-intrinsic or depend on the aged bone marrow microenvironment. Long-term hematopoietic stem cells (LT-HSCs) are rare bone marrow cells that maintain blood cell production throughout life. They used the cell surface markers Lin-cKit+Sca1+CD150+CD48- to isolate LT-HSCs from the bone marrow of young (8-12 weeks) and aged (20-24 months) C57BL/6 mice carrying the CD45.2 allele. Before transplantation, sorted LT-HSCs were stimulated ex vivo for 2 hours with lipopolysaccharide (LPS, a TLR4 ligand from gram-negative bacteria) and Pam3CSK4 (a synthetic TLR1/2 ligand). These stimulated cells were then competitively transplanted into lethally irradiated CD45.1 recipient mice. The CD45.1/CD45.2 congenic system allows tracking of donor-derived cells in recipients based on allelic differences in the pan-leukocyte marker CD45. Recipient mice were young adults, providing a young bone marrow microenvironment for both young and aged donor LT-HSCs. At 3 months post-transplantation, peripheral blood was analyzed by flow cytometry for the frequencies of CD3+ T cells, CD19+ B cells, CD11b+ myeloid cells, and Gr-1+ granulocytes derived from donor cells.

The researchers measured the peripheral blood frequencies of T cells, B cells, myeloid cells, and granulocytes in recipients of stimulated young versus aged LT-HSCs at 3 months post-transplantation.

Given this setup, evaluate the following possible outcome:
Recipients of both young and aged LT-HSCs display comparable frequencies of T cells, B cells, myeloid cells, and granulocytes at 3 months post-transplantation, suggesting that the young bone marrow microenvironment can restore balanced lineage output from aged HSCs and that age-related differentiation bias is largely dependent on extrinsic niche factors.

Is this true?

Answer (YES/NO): NO